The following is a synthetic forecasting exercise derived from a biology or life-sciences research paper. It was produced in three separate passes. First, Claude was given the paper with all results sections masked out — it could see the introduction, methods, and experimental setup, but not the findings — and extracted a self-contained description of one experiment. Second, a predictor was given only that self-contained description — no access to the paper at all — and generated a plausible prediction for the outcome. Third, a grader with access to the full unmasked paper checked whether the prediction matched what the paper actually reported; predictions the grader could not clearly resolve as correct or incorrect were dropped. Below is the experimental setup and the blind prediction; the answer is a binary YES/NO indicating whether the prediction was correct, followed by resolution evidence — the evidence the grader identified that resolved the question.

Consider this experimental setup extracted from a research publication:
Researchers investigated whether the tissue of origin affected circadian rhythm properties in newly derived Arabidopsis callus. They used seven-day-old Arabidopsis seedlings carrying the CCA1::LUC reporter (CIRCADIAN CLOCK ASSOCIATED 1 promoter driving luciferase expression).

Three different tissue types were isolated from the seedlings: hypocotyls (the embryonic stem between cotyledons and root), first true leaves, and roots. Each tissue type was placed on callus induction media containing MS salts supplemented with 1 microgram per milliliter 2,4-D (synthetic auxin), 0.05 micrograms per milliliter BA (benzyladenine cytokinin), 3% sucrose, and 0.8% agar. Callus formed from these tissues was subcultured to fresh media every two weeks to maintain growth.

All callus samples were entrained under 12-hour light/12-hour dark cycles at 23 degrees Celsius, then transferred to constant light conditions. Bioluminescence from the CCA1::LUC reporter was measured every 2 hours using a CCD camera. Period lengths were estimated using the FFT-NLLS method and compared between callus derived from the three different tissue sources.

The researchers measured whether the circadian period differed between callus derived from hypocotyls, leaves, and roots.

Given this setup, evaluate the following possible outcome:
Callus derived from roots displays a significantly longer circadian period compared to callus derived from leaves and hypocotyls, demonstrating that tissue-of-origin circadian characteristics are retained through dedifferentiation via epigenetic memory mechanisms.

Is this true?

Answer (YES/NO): NO